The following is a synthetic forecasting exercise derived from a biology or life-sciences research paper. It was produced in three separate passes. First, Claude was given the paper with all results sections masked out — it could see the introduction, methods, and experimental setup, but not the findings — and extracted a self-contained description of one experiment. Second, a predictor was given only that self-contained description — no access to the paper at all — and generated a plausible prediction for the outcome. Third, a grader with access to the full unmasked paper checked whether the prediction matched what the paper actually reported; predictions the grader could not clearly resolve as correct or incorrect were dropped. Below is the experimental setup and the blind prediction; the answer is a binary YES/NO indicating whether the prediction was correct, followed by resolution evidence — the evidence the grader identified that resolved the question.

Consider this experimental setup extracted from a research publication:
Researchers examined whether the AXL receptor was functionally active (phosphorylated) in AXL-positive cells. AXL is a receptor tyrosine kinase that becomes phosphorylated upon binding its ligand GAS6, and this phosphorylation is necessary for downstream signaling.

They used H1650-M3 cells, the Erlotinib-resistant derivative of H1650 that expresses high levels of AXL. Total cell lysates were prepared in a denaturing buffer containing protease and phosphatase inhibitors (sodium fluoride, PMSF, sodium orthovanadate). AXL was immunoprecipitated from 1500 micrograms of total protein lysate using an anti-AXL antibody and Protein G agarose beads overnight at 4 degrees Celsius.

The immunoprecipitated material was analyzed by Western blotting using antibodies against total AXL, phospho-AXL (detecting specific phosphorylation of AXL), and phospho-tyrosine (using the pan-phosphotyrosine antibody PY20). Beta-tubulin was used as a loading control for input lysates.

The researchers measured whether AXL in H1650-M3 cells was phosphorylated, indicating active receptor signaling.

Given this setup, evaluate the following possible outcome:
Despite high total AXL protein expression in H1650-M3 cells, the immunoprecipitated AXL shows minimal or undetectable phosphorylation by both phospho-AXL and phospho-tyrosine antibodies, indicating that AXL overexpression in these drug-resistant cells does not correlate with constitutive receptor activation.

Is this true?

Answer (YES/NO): NO